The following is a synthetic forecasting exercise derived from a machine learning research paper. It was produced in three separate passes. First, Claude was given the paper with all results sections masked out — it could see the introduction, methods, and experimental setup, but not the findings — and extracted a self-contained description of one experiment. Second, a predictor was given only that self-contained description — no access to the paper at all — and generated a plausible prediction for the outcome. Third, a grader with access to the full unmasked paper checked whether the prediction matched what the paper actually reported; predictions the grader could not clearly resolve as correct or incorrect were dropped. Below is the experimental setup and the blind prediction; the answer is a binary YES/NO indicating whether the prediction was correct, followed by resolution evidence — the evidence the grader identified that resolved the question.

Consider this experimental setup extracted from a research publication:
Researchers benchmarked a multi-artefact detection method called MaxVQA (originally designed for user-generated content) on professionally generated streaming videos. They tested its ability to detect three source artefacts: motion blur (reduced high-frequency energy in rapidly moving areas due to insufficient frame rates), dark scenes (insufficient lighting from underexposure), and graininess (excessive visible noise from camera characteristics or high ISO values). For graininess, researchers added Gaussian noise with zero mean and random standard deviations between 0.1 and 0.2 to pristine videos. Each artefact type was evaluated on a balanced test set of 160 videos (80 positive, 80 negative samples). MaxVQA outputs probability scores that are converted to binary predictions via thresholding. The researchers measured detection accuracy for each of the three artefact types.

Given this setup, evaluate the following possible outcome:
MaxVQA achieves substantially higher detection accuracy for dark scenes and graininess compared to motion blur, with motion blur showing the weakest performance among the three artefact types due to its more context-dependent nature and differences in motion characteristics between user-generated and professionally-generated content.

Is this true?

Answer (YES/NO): NO